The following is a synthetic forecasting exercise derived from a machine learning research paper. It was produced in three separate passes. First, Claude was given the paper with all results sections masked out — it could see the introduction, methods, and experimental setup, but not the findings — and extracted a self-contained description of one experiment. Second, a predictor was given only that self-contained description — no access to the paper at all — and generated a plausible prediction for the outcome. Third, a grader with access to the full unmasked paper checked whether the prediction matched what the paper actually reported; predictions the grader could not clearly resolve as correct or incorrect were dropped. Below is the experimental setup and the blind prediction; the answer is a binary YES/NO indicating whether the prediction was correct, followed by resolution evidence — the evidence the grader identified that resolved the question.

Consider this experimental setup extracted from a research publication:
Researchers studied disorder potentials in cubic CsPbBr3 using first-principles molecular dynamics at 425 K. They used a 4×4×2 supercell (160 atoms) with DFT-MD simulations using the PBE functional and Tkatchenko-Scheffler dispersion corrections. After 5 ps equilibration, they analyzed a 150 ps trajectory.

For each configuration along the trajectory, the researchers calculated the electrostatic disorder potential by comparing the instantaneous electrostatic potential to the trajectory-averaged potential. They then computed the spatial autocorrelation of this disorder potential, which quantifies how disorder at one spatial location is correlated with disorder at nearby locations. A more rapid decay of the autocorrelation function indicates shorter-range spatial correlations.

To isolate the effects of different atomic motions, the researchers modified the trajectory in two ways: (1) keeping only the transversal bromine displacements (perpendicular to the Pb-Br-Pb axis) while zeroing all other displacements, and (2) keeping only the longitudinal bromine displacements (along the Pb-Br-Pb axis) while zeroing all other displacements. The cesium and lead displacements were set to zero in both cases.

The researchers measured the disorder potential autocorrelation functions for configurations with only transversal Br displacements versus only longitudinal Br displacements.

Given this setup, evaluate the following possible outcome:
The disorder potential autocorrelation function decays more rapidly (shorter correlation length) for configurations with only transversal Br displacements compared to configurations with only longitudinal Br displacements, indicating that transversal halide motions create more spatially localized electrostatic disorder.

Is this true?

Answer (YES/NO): YES